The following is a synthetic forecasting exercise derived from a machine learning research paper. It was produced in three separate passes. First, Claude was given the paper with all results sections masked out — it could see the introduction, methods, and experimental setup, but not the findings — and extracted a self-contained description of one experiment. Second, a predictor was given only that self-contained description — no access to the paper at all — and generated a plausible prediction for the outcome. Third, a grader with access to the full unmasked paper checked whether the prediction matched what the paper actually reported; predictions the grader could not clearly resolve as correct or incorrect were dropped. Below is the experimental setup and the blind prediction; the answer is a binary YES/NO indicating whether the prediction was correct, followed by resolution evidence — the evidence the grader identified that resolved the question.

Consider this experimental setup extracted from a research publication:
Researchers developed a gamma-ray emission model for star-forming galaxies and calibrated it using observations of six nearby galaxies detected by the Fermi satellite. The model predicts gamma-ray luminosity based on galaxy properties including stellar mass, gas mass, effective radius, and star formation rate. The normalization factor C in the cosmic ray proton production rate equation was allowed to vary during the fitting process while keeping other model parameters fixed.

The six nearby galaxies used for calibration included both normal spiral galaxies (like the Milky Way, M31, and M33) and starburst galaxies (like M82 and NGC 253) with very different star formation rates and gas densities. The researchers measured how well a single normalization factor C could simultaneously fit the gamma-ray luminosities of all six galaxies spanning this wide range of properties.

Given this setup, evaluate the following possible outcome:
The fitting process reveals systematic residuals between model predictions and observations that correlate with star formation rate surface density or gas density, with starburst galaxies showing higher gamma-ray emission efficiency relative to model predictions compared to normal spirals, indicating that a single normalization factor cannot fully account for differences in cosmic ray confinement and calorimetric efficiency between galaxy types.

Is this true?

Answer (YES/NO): NO